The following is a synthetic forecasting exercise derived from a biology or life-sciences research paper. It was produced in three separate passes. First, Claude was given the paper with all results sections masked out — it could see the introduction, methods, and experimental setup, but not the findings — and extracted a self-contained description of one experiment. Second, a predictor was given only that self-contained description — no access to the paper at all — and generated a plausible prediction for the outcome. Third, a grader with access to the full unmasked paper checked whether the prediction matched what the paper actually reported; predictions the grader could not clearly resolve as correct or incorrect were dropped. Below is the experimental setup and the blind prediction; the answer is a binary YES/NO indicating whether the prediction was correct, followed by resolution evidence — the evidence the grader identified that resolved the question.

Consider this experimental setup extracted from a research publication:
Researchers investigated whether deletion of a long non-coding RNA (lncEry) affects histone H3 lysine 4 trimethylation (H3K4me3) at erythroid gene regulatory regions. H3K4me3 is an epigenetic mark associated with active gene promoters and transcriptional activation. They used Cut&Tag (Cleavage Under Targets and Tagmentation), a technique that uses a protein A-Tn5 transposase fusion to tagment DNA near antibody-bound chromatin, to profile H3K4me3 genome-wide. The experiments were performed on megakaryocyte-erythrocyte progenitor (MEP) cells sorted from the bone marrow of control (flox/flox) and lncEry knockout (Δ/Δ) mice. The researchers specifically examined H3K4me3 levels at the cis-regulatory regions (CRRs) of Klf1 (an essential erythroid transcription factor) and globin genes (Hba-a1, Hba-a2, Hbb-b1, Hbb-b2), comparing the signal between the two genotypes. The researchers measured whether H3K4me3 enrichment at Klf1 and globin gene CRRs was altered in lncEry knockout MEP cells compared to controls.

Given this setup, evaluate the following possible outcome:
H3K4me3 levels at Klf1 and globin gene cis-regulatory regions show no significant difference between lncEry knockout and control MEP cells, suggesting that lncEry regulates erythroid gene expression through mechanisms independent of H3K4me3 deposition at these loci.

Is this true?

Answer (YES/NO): NO